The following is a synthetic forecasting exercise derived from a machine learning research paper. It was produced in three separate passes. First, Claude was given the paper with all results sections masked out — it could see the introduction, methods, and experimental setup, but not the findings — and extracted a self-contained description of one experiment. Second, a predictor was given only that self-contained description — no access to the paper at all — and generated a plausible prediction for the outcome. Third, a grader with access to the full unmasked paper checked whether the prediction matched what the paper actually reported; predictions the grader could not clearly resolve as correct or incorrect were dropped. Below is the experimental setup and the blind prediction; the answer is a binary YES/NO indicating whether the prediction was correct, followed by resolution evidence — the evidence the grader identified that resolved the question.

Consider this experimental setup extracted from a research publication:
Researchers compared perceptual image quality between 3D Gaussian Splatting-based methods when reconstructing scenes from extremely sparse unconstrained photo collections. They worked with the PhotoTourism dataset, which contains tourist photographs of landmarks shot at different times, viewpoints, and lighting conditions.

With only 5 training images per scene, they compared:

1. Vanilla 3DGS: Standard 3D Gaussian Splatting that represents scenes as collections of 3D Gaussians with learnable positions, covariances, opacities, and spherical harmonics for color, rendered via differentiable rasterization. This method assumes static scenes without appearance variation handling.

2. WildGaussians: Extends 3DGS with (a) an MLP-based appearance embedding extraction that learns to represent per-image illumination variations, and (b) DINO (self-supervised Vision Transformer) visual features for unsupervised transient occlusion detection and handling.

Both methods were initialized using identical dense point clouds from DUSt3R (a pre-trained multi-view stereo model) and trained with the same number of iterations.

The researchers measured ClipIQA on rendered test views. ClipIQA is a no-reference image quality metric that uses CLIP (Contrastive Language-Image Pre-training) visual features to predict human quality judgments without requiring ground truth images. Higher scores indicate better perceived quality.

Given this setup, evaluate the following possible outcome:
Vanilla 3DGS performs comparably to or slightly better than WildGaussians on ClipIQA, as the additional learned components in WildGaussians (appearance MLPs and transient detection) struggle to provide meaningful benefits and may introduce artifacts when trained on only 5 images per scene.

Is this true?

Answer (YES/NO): NO